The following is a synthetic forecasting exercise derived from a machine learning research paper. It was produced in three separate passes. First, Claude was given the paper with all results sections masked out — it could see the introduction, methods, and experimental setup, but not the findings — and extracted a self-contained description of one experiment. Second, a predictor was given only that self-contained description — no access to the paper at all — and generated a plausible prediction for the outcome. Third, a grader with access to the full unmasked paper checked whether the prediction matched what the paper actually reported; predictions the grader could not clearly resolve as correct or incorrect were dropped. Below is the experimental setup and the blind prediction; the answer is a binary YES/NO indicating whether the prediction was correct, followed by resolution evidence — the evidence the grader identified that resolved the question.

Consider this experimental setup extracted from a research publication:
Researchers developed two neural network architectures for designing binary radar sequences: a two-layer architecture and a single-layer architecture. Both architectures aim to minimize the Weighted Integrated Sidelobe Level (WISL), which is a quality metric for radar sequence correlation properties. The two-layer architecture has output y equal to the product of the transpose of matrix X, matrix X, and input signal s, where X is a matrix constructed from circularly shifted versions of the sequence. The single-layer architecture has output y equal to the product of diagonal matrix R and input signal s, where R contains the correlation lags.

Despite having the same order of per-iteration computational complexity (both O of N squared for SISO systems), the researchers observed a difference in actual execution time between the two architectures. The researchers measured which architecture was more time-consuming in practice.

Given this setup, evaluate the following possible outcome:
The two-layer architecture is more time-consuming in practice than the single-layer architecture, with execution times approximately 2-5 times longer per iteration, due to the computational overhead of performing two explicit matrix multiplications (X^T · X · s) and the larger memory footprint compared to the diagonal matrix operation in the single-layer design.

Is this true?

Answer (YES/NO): NO